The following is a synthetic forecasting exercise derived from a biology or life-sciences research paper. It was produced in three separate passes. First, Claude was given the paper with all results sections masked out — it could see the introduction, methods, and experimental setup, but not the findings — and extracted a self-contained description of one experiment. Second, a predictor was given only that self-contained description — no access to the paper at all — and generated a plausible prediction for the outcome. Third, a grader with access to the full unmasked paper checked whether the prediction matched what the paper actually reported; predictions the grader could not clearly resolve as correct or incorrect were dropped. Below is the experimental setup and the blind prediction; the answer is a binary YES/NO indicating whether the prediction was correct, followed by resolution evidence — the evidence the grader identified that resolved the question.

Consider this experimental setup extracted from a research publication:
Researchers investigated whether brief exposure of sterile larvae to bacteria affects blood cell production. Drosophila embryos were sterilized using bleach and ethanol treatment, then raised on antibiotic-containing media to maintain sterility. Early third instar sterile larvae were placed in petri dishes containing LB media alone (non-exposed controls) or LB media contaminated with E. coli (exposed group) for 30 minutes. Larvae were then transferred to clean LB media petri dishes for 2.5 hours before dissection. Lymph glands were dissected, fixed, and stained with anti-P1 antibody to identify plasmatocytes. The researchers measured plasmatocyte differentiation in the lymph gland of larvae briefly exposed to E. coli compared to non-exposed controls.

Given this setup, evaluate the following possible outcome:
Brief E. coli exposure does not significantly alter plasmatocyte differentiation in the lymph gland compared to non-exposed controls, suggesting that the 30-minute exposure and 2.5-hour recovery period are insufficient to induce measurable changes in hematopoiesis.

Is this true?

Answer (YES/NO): NO